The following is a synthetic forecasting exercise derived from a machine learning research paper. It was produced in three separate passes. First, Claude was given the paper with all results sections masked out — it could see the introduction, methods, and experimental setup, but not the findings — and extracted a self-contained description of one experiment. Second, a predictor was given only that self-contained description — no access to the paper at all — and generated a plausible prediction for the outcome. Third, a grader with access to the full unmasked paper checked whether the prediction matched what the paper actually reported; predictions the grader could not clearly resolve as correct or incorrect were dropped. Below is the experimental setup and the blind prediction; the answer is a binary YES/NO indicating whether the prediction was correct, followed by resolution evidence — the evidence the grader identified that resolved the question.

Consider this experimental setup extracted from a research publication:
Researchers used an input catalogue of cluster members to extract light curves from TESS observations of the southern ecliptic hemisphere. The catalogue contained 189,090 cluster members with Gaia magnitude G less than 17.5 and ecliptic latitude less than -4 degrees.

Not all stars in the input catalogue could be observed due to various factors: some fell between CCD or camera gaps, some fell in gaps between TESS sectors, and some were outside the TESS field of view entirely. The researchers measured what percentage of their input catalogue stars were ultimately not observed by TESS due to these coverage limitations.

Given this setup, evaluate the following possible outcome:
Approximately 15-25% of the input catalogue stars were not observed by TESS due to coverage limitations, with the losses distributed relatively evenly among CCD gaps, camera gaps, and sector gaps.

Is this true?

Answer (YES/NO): NO